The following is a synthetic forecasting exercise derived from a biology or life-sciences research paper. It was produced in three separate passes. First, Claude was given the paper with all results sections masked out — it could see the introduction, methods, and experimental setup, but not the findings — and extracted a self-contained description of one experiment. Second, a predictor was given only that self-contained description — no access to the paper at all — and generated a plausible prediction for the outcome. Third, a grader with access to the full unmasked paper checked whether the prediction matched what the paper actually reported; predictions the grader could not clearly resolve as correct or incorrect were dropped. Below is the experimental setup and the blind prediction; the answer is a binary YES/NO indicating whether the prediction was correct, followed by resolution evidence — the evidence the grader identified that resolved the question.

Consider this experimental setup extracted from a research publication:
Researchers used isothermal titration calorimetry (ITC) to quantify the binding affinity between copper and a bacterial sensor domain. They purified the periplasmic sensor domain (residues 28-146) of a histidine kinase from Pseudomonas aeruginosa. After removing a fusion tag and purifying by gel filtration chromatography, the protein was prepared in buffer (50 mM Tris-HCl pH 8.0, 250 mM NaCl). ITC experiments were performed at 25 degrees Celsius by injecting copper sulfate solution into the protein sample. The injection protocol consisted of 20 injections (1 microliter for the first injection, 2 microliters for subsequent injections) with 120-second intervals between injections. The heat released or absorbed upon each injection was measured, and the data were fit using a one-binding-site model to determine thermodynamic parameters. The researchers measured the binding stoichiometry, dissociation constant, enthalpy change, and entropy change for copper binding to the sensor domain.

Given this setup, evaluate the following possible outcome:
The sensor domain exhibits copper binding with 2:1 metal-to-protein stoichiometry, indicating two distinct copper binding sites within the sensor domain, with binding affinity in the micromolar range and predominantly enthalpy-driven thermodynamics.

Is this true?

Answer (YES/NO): NO